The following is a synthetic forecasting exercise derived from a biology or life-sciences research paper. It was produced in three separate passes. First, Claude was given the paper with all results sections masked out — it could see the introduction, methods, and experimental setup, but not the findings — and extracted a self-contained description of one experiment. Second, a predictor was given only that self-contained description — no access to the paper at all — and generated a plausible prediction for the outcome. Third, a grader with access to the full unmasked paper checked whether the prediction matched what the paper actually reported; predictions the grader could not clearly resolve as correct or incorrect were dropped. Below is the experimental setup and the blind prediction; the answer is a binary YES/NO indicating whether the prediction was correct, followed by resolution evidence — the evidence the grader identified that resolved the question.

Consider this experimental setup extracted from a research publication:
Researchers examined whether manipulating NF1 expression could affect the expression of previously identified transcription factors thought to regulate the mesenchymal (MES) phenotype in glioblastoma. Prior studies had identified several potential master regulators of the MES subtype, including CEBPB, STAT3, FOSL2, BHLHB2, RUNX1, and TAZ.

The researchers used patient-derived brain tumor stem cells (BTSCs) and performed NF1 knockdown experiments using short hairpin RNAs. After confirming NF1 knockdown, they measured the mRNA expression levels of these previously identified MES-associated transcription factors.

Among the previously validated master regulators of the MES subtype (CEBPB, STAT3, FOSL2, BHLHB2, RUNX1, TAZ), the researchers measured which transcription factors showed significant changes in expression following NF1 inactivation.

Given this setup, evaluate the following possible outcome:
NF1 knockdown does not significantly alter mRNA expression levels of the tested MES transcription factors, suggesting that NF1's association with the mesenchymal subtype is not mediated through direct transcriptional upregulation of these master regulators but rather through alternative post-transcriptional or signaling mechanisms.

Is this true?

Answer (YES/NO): NO